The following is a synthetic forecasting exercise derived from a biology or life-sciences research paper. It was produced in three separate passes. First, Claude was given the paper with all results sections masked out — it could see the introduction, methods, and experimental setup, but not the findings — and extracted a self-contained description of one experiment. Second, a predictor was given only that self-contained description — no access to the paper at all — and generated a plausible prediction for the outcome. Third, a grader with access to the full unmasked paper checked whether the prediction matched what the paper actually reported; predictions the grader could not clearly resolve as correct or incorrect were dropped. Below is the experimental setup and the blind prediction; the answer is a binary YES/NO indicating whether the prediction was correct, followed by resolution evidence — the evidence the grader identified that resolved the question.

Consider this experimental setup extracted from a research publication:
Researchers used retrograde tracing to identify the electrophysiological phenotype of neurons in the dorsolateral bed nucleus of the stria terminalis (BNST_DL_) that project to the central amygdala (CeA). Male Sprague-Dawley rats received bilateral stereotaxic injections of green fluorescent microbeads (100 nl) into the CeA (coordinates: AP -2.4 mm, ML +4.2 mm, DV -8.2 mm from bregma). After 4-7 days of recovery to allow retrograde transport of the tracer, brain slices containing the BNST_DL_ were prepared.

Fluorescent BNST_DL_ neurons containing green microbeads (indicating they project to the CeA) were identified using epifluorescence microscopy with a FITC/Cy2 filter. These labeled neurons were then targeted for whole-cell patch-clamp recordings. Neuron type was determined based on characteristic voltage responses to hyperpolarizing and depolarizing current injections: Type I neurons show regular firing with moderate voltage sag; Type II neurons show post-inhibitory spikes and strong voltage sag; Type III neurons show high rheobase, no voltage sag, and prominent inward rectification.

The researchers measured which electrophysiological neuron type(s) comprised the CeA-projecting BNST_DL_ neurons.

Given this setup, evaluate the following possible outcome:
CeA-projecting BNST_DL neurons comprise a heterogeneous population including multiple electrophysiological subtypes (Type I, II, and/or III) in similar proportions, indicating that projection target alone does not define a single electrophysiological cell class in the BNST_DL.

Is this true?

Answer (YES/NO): NO